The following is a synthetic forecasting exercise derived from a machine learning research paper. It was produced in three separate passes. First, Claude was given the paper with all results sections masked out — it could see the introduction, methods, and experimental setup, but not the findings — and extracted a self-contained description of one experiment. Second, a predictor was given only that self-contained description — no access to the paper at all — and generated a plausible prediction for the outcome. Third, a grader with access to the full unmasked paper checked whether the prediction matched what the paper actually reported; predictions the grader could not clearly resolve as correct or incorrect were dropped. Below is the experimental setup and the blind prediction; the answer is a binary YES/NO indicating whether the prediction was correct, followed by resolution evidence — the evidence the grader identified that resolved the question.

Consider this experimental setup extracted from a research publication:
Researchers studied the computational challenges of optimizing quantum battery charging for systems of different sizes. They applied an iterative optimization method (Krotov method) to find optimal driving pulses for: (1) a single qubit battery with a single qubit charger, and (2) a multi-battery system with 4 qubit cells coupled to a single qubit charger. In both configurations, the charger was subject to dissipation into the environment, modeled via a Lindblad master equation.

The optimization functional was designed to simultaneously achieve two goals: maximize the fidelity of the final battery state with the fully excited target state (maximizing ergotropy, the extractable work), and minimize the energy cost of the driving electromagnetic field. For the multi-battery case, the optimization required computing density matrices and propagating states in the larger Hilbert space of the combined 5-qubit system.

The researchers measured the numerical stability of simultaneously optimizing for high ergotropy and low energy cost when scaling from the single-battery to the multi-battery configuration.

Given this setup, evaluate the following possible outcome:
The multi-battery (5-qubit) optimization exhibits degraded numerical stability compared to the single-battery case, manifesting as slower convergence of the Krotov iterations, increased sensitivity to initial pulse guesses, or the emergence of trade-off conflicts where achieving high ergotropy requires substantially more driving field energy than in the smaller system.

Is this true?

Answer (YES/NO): YES